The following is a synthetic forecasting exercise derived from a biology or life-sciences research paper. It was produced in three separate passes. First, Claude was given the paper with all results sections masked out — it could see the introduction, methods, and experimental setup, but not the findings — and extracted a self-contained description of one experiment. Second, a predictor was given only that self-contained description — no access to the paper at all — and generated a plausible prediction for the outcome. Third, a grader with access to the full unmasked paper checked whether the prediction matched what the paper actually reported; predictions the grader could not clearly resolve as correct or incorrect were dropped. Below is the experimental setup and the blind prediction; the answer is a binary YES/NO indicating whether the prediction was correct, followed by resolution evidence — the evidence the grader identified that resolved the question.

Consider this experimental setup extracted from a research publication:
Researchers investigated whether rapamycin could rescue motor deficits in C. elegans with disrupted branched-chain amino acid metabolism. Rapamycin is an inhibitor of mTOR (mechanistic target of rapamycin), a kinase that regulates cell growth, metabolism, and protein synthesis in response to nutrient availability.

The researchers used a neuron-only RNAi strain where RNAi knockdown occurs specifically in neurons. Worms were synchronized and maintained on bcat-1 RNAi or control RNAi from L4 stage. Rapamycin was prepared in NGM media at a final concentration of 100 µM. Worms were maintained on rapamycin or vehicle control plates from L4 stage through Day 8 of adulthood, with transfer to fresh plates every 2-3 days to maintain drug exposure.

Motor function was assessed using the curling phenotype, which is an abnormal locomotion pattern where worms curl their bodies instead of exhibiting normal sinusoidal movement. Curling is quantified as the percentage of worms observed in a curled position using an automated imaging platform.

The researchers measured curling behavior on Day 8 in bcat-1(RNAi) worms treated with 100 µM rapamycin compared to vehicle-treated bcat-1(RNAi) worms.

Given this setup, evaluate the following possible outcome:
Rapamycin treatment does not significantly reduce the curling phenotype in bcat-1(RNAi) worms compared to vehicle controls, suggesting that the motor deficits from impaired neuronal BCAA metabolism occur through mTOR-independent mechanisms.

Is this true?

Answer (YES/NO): YES